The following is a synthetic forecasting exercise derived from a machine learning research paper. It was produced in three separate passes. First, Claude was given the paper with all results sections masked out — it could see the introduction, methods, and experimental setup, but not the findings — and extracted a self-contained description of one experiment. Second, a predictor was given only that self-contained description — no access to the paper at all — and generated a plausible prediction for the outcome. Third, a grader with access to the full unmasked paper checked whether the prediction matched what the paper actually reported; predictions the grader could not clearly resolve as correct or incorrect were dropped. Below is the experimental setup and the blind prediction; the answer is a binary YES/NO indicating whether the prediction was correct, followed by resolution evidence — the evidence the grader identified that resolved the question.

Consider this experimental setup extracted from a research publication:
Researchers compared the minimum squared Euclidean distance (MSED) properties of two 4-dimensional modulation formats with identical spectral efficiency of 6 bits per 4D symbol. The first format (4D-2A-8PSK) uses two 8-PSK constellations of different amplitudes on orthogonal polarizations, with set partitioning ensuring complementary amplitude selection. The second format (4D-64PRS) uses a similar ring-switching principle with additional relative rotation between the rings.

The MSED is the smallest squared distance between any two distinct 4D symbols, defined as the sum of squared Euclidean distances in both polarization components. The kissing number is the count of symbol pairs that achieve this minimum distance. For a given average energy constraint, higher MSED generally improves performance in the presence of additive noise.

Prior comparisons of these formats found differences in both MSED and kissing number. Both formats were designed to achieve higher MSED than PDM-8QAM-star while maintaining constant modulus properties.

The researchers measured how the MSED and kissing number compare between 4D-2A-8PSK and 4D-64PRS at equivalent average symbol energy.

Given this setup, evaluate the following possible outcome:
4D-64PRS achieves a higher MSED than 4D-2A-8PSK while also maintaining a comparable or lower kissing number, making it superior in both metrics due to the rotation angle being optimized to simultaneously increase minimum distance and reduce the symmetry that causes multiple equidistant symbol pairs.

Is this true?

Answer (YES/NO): NO